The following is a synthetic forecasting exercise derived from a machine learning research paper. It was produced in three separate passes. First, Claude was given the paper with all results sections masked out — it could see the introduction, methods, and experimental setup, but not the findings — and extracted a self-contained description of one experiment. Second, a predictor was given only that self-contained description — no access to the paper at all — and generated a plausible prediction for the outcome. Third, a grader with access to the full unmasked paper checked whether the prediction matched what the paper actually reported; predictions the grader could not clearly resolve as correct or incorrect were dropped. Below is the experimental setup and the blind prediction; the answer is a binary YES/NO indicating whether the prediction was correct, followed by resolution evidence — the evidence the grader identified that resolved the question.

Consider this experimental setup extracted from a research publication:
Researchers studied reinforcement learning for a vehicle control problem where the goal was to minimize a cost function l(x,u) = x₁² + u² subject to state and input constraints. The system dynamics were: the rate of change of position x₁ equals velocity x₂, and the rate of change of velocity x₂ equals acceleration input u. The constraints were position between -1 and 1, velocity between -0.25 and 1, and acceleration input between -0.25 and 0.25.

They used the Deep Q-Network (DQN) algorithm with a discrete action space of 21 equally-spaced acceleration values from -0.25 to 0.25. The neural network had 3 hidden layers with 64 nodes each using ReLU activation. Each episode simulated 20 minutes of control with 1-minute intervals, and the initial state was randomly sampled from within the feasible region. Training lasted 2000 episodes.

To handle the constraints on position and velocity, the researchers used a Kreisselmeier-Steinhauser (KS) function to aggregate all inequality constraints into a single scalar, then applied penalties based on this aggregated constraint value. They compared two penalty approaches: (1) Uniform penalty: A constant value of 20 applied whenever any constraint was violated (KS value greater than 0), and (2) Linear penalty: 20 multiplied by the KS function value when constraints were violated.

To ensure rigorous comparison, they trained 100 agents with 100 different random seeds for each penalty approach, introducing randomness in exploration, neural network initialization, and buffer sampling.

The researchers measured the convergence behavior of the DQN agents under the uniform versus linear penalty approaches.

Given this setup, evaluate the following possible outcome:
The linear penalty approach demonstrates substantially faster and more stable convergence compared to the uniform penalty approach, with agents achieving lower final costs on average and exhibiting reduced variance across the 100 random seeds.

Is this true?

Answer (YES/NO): NO